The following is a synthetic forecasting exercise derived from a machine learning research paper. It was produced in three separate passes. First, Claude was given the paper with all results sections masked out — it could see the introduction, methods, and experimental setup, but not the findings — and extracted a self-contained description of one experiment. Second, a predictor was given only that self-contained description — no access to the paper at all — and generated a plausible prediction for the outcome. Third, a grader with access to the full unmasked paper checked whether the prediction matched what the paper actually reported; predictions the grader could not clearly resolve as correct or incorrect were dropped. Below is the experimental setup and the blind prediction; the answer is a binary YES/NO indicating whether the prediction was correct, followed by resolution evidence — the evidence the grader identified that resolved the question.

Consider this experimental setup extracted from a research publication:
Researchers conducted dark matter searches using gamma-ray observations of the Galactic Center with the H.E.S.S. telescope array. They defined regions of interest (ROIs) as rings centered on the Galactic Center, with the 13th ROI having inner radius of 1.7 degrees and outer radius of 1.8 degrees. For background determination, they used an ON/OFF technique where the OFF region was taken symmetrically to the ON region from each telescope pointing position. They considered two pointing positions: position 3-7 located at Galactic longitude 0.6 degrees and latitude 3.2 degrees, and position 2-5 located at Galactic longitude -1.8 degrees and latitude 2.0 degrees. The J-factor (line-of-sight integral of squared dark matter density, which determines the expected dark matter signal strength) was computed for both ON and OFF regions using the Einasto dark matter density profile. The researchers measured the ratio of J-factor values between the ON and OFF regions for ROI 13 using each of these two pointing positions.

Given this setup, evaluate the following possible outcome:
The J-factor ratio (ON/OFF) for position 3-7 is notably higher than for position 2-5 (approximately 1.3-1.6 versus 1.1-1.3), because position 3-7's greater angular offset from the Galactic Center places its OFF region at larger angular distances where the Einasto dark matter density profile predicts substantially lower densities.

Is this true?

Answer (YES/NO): NO